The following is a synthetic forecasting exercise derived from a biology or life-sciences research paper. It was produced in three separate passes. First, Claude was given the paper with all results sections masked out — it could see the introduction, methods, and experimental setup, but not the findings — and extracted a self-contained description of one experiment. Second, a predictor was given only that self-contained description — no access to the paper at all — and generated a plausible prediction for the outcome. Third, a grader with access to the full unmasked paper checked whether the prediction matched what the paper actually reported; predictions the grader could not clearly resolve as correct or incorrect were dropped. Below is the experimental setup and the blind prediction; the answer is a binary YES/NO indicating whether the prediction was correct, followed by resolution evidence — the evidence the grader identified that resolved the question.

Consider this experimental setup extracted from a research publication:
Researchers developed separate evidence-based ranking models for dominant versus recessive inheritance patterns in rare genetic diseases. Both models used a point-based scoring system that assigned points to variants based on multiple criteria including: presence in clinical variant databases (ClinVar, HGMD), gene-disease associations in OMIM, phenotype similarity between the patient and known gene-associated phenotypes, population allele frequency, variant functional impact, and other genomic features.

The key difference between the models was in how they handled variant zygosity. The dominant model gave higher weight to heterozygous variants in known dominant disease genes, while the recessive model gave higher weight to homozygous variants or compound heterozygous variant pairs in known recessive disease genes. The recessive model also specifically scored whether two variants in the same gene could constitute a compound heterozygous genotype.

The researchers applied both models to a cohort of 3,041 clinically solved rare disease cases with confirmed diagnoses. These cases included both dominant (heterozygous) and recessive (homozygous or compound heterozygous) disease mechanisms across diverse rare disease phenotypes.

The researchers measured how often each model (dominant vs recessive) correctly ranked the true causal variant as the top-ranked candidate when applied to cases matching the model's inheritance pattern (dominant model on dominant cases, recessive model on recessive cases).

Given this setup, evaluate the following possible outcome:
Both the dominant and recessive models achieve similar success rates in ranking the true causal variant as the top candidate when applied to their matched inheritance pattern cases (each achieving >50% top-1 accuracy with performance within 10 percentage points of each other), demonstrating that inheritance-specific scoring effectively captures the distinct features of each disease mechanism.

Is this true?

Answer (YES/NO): YES